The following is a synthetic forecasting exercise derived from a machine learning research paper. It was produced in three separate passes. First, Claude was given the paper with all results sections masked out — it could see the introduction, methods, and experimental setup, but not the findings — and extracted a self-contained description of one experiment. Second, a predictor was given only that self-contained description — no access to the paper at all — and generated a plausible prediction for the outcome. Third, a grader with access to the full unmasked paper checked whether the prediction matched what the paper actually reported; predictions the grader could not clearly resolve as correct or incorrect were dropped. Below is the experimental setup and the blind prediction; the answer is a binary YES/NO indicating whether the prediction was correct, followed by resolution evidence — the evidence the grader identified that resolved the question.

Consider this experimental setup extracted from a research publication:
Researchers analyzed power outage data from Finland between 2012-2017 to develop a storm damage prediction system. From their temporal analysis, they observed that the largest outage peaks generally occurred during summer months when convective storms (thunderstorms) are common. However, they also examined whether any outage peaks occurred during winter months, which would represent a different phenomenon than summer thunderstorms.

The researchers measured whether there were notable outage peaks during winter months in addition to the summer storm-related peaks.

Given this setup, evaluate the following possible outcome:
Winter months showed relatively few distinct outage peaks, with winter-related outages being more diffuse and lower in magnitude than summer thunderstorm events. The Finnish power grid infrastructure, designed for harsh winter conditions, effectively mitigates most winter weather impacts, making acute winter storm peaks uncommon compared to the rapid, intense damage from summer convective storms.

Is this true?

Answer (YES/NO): NO